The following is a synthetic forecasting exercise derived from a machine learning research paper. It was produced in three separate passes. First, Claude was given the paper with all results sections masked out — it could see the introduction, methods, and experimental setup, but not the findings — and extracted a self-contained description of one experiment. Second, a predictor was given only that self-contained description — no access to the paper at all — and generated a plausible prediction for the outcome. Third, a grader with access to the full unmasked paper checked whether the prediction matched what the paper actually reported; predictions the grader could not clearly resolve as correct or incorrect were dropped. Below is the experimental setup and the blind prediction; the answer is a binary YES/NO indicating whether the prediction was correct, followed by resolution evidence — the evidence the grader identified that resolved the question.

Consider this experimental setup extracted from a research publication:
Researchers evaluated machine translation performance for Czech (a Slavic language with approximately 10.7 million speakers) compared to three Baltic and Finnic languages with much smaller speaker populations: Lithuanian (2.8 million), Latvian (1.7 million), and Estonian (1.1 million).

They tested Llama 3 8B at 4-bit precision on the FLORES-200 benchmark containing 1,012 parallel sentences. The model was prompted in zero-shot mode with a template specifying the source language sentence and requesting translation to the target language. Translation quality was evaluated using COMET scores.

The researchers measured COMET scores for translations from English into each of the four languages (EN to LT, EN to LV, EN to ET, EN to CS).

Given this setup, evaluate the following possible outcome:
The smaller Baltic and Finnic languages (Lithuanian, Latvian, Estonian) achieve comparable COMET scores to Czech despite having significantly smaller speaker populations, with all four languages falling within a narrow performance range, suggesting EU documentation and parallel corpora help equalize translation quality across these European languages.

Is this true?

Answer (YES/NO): NO